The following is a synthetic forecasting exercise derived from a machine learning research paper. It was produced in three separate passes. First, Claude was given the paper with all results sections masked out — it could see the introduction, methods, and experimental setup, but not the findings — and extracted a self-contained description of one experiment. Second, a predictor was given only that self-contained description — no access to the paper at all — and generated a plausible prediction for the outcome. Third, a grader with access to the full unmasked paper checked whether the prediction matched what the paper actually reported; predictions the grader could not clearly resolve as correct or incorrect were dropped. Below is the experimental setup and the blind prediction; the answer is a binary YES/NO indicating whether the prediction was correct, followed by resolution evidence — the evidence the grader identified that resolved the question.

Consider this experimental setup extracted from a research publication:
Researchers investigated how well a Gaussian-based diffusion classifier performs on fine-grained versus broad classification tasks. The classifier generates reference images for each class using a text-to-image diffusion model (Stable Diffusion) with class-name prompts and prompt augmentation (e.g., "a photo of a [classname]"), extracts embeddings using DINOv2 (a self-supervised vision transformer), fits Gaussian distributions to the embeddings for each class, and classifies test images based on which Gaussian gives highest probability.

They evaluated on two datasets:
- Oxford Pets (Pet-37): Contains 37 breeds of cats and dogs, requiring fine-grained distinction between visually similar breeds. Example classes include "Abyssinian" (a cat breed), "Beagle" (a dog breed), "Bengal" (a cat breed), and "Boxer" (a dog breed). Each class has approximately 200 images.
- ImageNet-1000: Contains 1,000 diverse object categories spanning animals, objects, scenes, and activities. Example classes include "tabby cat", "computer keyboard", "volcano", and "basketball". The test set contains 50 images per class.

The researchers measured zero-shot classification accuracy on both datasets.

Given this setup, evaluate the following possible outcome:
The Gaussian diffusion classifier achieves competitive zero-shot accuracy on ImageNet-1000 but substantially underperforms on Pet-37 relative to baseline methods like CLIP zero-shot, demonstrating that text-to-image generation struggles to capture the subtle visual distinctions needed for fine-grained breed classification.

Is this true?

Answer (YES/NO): NO